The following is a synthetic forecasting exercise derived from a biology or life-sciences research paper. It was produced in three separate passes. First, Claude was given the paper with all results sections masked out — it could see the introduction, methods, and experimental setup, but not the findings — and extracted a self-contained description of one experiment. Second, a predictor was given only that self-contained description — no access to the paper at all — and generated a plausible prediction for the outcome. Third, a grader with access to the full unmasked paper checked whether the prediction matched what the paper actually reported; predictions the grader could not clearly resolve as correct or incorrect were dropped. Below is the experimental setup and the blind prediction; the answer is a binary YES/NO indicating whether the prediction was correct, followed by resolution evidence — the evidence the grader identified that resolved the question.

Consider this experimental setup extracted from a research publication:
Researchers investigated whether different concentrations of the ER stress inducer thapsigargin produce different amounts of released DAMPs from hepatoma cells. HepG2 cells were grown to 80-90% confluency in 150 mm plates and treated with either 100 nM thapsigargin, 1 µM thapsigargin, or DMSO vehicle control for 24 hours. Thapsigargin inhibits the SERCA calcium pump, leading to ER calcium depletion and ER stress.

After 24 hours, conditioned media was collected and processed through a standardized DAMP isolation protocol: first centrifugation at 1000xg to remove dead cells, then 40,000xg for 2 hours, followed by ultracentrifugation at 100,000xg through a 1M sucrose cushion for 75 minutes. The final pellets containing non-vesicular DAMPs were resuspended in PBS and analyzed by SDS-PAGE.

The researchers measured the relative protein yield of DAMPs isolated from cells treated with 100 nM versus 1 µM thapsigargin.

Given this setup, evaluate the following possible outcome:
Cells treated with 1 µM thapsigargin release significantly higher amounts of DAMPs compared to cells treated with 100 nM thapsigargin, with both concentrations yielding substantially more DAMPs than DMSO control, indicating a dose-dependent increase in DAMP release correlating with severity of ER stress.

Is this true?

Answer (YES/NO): NO